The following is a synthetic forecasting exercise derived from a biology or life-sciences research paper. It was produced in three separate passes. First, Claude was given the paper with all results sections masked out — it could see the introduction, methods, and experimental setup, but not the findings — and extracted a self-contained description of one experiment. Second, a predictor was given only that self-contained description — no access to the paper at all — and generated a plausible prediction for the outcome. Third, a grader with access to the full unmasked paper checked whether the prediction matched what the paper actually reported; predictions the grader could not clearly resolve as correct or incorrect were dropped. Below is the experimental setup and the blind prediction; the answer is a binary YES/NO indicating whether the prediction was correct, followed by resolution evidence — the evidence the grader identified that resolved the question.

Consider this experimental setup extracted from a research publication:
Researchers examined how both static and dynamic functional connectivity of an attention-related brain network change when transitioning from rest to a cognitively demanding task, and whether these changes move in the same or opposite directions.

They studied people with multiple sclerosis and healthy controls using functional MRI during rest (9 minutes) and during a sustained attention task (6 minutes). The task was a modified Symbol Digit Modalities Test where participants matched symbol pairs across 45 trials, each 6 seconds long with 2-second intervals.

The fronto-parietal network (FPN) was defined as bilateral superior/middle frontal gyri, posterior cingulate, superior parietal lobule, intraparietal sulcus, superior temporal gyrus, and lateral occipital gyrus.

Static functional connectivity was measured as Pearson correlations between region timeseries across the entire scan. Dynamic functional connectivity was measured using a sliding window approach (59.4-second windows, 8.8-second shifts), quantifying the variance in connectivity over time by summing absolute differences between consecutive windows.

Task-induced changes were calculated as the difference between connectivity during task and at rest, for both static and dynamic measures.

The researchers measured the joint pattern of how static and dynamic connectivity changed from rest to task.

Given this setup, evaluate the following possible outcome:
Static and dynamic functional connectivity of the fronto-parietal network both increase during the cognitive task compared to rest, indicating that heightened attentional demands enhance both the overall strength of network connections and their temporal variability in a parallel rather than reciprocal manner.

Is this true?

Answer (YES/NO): NO